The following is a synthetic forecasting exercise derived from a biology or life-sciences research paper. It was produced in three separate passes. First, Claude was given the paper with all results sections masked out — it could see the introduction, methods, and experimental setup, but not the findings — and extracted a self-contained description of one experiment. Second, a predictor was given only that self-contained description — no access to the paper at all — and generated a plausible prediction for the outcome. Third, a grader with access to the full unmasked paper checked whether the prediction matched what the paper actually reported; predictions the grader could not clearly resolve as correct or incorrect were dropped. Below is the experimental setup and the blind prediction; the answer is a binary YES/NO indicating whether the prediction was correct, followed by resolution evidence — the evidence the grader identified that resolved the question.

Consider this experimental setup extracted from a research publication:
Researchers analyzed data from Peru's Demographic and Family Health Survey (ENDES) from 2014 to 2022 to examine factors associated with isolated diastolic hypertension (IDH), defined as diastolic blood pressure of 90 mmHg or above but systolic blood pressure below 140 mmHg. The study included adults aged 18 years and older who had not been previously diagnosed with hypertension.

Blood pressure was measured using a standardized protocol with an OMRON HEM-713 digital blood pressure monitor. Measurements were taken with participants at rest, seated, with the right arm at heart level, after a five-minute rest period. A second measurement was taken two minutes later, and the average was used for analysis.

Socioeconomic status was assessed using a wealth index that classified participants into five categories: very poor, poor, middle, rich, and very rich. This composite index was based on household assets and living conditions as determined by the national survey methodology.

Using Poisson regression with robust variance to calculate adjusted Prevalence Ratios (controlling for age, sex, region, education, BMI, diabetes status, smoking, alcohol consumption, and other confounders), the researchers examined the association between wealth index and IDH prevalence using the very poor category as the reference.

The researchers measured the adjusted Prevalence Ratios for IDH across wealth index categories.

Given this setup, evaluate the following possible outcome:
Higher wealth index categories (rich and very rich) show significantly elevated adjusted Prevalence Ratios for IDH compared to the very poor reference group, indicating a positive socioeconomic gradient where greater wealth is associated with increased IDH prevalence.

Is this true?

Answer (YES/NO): NO